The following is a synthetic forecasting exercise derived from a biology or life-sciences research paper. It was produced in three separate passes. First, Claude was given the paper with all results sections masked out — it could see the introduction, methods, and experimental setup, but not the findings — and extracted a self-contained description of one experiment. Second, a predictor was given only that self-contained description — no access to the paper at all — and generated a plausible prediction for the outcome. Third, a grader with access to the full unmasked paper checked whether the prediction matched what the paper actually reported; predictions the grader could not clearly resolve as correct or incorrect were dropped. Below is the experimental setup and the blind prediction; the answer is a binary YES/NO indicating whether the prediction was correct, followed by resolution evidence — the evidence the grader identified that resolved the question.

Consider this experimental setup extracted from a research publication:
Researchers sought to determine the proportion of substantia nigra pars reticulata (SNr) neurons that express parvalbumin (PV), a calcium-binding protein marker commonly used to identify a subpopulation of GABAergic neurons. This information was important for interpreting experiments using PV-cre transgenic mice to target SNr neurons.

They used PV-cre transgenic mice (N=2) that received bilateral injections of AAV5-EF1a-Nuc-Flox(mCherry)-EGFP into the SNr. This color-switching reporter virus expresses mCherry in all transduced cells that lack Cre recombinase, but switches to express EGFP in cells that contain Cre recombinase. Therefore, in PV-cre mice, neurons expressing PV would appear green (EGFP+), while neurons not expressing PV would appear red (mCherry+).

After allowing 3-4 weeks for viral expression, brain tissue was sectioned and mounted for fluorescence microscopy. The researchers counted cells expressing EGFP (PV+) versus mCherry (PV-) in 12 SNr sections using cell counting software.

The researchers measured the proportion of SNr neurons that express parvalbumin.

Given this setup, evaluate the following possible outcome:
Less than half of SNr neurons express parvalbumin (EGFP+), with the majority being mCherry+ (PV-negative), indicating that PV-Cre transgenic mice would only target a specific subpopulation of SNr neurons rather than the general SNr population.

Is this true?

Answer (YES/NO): NO